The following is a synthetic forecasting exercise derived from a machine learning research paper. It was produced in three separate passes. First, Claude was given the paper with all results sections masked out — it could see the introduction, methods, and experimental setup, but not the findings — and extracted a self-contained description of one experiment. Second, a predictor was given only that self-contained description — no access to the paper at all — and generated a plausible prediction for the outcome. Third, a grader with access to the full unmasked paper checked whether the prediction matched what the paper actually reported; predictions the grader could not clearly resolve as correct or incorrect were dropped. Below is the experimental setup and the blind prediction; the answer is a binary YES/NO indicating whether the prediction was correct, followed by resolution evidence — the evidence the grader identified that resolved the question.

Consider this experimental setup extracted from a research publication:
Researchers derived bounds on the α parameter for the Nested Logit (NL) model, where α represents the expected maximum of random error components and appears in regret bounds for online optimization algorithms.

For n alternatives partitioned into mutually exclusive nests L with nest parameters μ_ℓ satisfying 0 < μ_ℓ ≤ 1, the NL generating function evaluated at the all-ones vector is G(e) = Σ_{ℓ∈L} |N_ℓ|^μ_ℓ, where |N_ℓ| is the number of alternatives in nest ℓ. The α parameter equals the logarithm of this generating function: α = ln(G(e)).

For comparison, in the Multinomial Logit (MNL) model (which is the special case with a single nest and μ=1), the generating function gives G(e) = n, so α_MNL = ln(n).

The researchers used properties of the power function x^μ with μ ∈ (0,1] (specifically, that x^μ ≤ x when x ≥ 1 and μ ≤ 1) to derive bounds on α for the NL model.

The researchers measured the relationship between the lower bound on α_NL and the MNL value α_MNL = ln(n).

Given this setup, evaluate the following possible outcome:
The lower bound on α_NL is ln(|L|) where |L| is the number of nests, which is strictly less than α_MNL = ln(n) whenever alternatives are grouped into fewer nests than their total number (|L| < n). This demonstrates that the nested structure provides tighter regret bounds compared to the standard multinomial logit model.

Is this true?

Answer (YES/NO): NO